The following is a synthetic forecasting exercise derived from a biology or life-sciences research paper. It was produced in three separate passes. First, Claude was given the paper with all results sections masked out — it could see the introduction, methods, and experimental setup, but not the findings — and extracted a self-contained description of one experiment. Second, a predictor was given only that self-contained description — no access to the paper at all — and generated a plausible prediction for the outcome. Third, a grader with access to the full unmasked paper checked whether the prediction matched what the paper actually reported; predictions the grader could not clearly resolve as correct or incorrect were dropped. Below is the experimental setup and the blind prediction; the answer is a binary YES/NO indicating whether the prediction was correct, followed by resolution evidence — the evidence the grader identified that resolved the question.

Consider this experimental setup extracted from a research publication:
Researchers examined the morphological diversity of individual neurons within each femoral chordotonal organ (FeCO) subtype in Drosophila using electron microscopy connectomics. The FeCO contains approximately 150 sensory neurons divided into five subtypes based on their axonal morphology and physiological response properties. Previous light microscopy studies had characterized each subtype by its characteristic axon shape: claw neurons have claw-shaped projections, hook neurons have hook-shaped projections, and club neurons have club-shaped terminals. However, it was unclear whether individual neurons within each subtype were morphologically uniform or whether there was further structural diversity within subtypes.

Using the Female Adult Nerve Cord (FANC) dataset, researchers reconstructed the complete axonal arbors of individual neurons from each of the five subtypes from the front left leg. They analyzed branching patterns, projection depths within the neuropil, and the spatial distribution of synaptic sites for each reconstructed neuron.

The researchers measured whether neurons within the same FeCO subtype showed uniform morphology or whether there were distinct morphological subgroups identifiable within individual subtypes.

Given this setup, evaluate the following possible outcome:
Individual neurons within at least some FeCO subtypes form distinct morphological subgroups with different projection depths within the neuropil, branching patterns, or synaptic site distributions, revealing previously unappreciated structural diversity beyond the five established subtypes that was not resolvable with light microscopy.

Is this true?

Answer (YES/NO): YES